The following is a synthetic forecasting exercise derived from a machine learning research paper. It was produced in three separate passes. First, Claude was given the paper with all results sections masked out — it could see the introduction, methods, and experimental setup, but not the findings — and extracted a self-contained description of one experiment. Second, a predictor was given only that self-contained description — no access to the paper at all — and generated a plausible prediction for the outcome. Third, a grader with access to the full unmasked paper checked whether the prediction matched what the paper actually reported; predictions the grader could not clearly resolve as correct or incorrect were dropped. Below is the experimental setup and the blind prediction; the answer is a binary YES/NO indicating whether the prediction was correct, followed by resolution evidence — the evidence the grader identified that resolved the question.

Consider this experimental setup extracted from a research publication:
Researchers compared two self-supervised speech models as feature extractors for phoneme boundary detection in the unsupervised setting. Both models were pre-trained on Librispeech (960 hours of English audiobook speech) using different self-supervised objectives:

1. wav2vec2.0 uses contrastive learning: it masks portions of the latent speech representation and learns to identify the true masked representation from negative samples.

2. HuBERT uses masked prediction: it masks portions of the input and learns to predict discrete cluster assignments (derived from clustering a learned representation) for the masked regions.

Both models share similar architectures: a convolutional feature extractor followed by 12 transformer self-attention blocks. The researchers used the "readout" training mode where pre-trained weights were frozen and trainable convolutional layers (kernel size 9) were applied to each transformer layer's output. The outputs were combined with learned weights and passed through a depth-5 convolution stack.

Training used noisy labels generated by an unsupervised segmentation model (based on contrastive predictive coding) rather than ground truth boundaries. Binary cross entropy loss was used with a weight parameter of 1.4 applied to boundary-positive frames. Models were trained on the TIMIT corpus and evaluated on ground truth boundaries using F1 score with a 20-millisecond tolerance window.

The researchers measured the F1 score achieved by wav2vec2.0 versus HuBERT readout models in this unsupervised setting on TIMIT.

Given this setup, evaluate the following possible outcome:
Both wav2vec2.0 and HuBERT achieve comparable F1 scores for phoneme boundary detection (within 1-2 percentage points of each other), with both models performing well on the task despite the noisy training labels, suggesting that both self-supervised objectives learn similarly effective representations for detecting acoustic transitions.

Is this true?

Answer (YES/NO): YES